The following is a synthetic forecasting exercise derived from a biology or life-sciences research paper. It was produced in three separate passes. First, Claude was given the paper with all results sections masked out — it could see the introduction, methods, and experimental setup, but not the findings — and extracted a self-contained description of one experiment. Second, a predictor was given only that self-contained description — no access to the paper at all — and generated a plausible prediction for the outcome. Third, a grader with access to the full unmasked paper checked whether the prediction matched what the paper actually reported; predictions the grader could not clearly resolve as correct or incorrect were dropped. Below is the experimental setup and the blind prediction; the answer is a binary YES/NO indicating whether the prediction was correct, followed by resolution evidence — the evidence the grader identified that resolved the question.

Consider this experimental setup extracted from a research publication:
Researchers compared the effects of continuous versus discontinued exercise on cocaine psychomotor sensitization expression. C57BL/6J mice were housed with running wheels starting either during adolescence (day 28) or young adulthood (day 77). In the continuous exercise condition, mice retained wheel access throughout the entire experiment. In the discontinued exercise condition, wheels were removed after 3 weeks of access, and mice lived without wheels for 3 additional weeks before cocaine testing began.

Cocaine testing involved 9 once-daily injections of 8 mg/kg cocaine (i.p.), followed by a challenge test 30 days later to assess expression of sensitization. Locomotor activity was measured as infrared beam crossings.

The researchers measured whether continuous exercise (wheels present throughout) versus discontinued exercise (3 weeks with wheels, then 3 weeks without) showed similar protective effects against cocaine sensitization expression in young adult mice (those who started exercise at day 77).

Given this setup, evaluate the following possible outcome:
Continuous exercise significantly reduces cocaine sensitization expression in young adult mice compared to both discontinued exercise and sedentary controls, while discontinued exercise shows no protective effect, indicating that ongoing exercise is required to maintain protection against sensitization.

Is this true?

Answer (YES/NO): YES